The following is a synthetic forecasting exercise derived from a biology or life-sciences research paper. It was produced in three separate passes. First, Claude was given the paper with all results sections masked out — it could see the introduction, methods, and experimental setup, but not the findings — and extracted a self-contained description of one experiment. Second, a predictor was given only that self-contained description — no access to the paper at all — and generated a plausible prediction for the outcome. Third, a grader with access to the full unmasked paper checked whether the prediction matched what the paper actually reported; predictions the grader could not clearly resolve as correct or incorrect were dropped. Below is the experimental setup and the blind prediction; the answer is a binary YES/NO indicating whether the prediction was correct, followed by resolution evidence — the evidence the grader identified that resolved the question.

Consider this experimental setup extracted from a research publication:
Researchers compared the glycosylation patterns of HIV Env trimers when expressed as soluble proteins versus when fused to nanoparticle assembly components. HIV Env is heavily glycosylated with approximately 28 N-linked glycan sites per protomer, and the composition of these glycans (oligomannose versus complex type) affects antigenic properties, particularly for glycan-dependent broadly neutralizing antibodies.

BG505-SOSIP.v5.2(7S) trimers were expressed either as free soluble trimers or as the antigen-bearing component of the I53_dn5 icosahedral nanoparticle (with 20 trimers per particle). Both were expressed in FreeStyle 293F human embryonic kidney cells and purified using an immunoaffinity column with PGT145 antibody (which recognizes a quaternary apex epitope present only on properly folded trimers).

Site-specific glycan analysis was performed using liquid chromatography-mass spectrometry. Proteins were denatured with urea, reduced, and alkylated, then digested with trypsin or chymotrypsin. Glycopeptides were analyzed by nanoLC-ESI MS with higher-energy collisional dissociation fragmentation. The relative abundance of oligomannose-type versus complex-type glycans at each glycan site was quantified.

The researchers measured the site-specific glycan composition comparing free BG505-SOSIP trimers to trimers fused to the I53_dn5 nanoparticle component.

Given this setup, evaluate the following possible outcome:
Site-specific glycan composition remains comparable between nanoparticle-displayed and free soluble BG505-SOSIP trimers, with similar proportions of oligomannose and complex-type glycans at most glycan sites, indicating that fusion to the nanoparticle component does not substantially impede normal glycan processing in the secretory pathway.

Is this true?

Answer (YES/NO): YES